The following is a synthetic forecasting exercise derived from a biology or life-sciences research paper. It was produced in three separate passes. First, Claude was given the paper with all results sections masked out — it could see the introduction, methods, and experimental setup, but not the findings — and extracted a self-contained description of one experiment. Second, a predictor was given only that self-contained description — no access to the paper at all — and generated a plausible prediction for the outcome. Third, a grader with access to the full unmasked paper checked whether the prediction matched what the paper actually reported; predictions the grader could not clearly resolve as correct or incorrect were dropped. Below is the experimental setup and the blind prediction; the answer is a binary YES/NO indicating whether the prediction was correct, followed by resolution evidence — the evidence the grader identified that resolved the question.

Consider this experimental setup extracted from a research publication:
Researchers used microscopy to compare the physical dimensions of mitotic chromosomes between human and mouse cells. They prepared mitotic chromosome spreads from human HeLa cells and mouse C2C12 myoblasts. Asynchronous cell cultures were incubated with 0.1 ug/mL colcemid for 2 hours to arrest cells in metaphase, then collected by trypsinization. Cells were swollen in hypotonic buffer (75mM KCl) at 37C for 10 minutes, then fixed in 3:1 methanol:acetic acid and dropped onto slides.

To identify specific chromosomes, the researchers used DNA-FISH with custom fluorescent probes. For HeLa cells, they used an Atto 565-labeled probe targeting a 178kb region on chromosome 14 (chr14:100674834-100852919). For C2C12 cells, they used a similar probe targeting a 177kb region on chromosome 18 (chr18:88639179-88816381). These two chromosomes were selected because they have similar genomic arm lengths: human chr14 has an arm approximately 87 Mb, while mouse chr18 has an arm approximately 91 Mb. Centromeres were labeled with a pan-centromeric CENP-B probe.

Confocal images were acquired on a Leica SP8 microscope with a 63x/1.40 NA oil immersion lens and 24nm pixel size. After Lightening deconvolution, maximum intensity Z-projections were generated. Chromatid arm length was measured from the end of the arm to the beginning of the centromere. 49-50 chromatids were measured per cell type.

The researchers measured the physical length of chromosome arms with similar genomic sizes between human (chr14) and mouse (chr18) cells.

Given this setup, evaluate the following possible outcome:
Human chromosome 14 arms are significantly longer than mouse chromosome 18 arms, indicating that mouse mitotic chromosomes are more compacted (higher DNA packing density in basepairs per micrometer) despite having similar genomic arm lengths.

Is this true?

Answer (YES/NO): YES